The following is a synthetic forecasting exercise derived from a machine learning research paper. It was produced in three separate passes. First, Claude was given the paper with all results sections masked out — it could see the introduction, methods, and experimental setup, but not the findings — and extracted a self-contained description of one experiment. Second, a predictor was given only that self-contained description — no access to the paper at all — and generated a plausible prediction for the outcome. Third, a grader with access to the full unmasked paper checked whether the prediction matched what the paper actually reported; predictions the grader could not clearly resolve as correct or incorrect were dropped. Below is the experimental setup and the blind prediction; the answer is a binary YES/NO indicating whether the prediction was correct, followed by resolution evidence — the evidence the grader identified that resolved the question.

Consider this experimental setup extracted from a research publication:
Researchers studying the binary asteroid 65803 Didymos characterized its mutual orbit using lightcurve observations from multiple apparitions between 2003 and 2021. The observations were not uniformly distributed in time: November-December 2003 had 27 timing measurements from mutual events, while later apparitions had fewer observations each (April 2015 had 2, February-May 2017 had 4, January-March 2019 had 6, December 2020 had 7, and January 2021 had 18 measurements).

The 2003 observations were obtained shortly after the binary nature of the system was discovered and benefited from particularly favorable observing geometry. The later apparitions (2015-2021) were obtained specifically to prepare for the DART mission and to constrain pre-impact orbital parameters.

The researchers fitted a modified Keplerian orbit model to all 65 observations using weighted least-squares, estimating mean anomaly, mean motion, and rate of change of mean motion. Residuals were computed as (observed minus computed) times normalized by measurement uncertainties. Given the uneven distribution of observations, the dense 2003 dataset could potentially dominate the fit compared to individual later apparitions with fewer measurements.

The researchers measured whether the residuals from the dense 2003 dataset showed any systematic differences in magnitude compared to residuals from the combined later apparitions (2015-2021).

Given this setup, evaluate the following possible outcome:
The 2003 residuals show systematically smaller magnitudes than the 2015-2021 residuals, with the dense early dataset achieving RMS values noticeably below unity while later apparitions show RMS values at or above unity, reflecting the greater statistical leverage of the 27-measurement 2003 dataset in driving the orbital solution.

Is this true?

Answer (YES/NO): NO